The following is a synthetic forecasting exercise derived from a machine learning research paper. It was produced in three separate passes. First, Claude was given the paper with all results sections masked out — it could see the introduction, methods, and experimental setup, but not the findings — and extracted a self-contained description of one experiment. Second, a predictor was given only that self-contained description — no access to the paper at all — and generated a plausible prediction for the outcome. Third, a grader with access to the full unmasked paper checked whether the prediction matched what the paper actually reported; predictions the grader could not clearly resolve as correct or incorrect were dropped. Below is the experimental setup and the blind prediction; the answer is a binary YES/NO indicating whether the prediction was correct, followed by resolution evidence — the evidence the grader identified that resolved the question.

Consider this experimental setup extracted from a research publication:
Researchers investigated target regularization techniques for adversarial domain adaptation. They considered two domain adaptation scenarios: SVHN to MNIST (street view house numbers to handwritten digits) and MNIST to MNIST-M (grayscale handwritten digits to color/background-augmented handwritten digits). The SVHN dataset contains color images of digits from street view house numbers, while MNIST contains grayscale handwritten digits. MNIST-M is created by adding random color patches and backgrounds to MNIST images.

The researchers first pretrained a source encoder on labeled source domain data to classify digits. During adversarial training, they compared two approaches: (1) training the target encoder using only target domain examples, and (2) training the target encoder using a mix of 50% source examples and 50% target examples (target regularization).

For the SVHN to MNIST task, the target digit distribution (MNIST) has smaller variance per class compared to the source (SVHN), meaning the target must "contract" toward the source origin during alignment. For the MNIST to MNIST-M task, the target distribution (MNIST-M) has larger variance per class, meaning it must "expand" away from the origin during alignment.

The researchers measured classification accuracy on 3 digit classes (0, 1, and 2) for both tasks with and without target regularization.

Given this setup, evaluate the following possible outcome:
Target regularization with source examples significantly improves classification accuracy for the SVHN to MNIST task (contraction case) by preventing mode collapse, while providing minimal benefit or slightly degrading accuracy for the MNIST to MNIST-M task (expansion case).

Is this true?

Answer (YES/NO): YES